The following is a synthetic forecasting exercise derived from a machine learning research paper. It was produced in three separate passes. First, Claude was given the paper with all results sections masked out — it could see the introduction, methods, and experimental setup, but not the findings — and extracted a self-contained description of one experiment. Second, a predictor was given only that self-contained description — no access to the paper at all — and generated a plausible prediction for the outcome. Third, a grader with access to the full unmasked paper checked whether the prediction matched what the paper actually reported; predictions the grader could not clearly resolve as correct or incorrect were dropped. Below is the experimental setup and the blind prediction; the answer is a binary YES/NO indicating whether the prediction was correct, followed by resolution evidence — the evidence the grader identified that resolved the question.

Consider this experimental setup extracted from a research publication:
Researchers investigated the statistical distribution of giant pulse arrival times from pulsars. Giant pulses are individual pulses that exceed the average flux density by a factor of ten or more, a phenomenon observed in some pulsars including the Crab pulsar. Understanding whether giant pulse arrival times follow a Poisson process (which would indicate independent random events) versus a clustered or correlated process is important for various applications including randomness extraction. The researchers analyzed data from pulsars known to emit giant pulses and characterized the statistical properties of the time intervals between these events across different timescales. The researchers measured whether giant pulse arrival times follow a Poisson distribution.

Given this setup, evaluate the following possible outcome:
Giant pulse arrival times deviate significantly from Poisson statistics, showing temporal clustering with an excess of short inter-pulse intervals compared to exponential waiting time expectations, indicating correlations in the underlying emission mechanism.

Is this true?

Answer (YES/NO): NO